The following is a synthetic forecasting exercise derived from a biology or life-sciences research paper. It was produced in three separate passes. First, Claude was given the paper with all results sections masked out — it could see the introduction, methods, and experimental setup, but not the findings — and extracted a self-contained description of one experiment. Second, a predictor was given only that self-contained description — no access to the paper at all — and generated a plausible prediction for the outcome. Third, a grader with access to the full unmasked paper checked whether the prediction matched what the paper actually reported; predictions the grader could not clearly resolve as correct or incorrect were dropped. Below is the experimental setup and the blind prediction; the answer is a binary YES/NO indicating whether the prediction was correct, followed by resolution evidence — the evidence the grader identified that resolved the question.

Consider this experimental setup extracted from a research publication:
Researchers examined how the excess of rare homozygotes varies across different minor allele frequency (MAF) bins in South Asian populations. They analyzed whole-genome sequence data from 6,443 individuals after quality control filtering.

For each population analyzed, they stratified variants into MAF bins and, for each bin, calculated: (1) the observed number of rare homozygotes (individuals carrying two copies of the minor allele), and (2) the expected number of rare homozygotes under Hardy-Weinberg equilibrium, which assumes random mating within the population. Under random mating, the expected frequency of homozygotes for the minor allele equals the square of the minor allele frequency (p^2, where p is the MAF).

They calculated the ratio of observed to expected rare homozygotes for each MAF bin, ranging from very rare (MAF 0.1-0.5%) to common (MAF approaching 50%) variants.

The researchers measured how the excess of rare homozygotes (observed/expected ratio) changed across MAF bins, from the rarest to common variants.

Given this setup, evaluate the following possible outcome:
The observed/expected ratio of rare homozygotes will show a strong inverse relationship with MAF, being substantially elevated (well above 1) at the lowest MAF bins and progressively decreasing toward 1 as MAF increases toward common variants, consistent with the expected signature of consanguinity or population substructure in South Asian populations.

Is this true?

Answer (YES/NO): YES